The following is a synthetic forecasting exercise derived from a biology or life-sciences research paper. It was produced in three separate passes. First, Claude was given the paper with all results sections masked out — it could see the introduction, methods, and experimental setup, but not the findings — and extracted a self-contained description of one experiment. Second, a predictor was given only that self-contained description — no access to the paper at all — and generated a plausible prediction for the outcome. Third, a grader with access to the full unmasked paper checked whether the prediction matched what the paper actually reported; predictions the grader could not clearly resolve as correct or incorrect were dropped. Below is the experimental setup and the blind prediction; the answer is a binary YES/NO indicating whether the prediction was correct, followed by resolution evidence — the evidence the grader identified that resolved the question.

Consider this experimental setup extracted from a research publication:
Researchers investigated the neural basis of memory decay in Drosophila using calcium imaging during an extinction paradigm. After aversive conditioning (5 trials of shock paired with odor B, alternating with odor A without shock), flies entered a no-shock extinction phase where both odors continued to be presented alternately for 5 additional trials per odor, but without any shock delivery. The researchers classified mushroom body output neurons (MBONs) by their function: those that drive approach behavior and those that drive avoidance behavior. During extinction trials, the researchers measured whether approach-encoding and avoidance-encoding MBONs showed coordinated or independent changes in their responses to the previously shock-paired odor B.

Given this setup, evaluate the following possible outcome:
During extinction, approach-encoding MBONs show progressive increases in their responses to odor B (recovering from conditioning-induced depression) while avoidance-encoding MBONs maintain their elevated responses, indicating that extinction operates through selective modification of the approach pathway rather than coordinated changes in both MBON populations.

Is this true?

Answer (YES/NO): NO